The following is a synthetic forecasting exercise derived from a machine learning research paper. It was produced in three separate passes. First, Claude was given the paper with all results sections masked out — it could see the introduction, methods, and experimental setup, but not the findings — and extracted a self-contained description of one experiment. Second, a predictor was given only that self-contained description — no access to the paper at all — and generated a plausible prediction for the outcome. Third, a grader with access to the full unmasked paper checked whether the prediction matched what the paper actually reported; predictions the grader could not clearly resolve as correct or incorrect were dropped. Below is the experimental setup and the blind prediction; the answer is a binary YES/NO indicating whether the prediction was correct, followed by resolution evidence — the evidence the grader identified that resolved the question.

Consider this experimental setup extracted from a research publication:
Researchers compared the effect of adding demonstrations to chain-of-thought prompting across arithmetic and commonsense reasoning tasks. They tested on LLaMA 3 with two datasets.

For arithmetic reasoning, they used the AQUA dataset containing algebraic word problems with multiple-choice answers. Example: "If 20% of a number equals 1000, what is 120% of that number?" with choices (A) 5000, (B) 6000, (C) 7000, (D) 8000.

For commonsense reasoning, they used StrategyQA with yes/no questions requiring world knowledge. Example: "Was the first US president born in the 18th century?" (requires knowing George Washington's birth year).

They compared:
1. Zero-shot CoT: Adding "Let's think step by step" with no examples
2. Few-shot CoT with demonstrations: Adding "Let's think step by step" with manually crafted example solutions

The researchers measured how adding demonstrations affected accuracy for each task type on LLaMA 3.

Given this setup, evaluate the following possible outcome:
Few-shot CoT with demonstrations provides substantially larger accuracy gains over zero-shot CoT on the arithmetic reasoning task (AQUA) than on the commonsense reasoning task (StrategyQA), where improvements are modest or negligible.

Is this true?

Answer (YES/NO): NO